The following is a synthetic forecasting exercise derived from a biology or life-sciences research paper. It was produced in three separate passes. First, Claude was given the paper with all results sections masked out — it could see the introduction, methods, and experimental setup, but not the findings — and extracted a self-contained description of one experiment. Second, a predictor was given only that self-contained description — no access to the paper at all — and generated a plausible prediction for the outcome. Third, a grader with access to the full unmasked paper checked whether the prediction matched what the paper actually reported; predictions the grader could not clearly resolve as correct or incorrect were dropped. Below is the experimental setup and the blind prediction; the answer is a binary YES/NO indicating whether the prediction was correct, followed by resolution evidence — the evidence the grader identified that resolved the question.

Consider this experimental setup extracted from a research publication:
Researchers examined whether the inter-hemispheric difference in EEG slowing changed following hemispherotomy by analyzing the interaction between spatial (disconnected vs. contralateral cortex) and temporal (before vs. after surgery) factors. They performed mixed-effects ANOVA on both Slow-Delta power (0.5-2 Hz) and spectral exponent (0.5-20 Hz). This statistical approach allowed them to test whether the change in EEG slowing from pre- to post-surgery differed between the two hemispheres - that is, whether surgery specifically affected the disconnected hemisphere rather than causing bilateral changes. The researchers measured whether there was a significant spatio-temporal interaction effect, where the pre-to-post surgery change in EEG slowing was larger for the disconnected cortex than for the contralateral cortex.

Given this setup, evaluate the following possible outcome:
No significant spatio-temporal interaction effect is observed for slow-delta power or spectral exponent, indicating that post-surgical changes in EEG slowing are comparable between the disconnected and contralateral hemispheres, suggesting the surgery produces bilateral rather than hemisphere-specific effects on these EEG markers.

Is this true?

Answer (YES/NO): NO